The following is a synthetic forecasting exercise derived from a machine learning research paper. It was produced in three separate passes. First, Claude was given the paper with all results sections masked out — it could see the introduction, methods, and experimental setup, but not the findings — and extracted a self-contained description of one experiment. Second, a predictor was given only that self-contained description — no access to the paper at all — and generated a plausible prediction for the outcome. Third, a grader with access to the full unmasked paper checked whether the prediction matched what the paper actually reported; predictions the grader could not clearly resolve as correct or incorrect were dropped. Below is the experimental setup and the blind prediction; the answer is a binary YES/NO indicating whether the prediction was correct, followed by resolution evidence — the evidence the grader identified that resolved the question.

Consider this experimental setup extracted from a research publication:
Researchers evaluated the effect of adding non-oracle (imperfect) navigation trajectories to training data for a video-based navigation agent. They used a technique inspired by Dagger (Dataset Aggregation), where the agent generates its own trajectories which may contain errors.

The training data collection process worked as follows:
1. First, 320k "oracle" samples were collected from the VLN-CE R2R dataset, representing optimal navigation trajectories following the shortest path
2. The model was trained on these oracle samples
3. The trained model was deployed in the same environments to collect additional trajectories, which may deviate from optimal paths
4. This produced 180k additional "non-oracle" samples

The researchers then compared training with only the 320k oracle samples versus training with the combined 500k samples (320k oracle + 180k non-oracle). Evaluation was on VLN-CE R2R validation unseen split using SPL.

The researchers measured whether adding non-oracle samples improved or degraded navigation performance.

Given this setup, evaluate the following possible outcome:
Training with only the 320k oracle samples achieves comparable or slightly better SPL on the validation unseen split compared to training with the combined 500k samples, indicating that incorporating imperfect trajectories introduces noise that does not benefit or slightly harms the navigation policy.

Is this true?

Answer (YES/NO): NO